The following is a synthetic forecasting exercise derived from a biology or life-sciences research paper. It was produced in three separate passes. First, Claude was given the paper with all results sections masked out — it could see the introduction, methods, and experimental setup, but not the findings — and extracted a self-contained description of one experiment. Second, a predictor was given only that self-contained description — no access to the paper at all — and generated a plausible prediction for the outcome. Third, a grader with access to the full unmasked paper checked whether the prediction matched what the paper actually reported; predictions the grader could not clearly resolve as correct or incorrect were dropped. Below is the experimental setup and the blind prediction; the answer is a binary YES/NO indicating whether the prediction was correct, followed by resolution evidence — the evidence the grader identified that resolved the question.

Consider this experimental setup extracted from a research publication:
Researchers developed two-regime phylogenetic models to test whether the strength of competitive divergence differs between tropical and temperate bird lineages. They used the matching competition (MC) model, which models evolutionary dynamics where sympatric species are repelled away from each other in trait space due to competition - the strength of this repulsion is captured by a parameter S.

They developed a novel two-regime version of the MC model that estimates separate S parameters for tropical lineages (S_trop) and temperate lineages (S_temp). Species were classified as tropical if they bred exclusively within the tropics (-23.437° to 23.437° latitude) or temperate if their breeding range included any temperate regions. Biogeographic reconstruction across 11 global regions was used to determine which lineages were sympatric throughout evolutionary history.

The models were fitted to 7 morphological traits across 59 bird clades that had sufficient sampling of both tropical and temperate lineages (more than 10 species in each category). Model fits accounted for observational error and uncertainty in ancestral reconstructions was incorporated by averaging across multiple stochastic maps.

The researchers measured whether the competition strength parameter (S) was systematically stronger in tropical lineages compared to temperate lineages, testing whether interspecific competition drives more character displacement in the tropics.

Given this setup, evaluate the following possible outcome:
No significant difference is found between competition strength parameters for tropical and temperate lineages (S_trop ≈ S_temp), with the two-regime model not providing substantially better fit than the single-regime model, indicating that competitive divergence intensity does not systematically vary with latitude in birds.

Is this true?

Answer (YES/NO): YES